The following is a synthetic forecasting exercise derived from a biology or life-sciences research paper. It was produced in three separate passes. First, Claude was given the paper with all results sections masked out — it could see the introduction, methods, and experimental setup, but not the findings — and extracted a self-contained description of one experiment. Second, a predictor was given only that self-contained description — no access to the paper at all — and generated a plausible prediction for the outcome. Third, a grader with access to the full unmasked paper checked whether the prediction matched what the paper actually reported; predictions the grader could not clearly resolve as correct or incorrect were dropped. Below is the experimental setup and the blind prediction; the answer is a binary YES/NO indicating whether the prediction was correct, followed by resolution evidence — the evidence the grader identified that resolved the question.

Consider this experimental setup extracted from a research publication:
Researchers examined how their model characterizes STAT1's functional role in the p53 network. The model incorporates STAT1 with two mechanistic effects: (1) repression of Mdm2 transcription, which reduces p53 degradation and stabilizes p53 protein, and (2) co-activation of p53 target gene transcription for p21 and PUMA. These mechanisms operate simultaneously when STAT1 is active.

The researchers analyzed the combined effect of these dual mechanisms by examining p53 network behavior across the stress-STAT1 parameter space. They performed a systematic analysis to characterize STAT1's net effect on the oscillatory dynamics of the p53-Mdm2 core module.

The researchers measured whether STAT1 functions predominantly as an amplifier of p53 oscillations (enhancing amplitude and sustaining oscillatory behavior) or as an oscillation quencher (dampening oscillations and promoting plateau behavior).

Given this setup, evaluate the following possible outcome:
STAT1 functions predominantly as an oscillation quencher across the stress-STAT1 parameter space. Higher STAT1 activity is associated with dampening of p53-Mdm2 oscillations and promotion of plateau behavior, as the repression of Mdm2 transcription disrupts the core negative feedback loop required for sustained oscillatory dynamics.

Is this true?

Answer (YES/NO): YES